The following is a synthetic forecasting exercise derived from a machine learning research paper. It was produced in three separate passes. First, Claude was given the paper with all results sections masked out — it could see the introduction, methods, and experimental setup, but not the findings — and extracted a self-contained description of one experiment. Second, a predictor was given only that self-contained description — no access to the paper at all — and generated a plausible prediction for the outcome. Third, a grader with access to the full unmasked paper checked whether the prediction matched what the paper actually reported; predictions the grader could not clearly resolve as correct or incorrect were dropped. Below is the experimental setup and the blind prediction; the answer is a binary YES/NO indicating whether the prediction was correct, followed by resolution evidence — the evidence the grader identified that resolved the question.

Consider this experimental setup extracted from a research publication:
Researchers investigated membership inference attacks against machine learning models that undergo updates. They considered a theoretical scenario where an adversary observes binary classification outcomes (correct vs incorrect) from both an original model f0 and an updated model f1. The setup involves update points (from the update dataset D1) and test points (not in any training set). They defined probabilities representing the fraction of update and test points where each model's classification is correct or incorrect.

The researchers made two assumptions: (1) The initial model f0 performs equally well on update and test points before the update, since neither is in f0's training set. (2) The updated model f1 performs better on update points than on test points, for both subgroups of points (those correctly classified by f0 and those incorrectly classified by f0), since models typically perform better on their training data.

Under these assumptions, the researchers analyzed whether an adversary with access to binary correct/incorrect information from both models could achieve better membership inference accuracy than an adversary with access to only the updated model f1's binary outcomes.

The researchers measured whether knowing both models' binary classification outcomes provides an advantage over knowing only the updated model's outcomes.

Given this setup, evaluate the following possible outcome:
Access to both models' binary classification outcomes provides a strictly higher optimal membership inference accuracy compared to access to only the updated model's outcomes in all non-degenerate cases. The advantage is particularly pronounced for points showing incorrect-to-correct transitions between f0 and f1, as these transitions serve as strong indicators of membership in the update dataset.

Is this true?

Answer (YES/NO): NO